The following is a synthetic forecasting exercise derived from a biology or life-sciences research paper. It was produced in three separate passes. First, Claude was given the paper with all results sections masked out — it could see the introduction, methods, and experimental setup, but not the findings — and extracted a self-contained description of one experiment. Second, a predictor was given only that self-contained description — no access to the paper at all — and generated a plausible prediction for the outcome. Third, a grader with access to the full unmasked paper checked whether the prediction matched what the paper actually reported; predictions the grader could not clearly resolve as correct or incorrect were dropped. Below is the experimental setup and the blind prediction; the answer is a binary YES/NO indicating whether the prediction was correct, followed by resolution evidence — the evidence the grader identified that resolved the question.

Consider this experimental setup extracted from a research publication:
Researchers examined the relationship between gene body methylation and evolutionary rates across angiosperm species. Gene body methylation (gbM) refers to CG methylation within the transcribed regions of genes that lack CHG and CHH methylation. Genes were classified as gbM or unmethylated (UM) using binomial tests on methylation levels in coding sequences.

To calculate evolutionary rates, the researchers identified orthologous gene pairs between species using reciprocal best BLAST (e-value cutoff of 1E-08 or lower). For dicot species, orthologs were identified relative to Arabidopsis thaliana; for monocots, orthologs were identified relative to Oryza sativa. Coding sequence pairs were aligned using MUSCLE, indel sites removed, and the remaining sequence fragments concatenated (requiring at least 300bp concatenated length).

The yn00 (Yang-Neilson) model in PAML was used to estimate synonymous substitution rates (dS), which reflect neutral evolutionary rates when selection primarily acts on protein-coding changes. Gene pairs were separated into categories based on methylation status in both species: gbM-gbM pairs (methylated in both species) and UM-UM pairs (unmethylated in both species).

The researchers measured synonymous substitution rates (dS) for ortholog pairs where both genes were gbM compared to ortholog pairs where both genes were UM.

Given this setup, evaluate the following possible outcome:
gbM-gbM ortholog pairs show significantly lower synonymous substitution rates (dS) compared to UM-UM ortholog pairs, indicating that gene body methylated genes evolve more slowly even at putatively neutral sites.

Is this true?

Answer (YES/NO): NO